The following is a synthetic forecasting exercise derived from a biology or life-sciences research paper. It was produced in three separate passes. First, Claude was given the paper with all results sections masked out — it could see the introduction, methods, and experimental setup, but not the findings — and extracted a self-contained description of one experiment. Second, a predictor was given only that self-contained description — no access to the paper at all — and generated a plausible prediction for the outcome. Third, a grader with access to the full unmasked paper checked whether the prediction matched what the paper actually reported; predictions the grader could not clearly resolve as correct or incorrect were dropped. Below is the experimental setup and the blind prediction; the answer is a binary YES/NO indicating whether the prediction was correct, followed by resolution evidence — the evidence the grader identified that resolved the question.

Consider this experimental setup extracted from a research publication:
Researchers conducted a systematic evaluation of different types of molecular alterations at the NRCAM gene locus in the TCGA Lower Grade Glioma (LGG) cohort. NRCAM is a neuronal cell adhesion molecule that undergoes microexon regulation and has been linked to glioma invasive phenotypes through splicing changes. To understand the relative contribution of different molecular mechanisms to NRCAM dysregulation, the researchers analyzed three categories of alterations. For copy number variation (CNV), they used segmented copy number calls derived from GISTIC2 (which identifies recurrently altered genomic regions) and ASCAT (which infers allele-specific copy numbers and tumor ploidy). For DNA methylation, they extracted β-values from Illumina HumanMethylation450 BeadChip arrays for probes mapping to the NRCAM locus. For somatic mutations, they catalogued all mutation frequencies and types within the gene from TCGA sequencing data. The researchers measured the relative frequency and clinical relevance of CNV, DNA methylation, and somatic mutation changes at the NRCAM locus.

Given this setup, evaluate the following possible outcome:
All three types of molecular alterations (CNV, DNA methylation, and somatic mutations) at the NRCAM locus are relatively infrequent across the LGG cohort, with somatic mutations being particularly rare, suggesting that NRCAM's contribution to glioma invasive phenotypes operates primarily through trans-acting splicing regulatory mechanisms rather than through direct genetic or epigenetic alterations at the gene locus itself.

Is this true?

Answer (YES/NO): NO